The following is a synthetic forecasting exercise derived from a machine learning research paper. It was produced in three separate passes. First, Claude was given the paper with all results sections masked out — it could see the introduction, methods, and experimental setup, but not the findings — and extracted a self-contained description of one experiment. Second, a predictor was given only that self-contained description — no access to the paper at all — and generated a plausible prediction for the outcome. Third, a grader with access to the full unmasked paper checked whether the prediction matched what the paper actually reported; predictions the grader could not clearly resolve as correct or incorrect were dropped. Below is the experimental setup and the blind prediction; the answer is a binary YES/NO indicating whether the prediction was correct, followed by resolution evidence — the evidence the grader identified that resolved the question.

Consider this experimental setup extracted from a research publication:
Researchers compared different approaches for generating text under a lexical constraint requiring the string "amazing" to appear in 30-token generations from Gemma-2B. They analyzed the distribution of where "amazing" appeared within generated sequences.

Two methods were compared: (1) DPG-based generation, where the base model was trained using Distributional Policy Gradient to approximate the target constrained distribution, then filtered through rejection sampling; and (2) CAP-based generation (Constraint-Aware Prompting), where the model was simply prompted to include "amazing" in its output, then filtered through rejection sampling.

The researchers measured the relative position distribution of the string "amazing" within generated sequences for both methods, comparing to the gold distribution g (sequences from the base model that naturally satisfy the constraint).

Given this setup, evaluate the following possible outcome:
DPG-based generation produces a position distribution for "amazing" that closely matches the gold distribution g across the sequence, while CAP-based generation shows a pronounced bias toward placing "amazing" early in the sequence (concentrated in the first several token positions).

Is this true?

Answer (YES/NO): YES